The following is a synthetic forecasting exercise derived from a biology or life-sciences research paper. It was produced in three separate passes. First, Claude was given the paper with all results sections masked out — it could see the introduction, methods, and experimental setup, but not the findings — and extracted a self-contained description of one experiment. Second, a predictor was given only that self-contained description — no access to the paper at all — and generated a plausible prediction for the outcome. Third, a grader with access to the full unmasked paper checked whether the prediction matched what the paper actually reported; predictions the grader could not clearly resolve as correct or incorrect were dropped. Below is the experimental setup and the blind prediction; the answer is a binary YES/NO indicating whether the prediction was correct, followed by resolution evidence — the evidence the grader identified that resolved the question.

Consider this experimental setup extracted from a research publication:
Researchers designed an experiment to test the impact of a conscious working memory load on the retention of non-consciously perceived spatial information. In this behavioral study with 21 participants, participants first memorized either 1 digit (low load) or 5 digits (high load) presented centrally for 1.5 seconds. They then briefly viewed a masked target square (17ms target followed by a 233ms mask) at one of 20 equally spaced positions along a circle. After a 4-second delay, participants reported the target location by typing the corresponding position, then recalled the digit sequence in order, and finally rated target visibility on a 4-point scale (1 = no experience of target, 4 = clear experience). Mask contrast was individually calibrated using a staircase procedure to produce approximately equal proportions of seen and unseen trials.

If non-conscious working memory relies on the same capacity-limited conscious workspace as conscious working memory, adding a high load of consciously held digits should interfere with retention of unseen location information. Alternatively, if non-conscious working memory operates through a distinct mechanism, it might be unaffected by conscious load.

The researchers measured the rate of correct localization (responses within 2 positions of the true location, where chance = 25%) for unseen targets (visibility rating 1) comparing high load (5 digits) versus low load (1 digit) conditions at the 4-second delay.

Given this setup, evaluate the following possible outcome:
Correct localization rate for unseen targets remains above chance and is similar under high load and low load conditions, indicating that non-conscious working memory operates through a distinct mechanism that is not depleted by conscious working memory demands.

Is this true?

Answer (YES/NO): NO